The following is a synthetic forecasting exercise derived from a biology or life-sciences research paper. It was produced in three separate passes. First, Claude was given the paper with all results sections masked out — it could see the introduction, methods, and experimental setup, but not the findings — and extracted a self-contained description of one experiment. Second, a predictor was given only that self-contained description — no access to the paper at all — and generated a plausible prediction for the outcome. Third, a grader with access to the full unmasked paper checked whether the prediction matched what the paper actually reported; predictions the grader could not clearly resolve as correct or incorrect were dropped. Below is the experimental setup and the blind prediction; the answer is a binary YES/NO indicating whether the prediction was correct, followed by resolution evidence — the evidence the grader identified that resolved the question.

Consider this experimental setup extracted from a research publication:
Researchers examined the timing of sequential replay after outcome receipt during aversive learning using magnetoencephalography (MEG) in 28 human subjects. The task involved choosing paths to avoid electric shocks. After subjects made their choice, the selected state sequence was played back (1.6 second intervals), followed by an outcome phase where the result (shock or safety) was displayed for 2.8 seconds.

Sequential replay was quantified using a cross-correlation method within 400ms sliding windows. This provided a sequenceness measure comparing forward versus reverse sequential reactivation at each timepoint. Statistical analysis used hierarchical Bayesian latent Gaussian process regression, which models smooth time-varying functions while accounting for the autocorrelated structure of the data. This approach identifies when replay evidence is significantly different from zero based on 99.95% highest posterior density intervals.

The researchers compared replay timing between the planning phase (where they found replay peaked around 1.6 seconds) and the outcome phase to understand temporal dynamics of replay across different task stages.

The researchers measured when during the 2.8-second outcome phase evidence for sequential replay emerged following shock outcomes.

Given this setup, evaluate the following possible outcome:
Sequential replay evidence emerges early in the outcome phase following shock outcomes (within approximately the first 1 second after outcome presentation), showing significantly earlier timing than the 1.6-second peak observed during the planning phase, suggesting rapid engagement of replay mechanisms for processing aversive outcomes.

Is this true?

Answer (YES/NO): YES